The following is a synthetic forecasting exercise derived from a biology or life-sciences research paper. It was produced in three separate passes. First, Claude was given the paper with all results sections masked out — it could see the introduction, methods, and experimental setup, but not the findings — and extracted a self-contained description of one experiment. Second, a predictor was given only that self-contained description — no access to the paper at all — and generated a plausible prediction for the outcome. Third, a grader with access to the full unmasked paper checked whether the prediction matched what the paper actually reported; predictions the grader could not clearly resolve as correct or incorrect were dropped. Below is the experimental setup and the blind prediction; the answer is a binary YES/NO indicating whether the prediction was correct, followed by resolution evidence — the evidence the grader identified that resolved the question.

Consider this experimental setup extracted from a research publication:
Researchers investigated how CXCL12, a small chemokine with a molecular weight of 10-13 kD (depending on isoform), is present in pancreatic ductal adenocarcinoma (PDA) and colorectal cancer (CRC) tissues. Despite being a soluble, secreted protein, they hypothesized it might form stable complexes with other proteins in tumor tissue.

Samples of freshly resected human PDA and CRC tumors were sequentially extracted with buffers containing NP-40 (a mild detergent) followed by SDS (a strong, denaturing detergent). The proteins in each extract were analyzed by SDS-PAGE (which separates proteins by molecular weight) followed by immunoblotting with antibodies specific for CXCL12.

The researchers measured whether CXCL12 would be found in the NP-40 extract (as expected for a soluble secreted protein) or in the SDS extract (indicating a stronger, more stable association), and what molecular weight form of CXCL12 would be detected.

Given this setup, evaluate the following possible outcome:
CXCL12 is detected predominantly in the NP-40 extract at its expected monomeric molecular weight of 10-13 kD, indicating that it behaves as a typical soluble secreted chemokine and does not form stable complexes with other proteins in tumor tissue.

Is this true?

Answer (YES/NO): NO